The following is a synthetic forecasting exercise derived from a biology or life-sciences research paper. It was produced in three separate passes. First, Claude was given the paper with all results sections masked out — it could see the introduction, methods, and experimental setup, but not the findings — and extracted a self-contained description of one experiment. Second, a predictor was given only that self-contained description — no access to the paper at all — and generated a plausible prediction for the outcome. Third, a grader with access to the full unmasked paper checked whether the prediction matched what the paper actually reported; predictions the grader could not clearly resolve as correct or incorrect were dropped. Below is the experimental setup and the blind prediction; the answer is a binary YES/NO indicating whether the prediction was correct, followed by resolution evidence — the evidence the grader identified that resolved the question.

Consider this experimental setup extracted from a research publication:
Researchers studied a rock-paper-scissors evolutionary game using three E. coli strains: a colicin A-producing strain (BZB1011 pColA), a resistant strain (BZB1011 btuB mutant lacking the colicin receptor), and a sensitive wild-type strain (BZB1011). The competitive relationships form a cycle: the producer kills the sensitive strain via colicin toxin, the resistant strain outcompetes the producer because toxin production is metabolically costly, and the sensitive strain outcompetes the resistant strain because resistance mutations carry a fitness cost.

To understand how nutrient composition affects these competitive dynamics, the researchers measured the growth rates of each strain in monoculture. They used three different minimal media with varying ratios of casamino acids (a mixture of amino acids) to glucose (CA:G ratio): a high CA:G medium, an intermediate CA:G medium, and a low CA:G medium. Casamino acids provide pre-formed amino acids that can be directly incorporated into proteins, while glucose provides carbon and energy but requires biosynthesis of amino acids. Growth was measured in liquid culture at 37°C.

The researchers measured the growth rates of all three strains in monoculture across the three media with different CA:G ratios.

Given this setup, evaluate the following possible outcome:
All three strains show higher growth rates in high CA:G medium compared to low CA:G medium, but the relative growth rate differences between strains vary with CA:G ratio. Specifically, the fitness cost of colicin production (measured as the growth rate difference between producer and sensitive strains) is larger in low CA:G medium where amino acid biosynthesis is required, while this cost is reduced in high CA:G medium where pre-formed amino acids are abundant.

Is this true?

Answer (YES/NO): YES